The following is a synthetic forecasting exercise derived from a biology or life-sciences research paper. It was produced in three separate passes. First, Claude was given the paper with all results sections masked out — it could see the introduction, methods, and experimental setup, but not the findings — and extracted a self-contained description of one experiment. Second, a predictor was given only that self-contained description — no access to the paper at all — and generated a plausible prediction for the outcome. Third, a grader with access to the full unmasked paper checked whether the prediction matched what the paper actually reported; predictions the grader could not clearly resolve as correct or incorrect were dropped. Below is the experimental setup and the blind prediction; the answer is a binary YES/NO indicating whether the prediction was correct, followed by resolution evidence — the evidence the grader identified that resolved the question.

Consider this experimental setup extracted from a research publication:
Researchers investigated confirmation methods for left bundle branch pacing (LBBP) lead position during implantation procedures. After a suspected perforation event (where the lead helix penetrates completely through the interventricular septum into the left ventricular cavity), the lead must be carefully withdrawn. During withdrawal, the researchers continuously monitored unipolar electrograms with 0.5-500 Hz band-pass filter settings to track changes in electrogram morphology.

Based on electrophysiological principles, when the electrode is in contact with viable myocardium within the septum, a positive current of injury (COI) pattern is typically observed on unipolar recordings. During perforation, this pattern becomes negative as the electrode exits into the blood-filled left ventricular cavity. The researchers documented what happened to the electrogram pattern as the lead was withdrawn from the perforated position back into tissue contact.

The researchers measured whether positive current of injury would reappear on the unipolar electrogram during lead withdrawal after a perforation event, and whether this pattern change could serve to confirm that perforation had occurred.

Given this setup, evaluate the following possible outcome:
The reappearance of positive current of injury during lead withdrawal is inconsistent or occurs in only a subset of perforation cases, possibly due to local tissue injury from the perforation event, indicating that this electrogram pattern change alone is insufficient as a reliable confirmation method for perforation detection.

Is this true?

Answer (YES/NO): NO